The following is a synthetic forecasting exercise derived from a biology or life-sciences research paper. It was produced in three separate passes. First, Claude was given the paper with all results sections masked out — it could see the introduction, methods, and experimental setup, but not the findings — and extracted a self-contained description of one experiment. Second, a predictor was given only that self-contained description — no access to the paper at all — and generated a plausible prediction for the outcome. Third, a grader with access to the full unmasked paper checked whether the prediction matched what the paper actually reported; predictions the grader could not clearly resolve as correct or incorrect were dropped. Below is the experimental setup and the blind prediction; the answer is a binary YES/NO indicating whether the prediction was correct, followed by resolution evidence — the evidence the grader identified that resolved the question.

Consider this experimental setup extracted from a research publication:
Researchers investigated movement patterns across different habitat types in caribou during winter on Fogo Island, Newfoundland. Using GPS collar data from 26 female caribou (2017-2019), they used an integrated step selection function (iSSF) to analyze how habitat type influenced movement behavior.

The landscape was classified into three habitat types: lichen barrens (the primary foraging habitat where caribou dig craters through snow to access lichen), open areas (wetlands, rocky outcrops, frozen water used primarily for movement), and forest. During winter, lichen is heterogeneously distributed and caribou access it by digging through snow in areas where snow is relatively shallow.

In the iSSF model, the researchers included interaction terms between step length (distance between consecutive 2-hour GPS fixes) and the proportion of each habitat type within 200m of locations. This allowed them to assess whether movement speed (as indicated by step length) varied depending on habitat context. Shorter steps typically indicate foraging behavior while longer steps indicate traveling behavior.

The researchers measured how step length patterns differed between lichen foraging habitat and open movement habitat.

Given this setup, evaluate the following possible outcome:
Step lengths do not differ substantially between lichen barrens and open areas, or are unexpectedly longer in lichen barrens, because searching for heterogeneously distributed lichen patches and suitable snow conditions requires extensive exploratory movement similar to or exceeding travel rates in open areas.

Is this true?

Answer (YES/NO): NO